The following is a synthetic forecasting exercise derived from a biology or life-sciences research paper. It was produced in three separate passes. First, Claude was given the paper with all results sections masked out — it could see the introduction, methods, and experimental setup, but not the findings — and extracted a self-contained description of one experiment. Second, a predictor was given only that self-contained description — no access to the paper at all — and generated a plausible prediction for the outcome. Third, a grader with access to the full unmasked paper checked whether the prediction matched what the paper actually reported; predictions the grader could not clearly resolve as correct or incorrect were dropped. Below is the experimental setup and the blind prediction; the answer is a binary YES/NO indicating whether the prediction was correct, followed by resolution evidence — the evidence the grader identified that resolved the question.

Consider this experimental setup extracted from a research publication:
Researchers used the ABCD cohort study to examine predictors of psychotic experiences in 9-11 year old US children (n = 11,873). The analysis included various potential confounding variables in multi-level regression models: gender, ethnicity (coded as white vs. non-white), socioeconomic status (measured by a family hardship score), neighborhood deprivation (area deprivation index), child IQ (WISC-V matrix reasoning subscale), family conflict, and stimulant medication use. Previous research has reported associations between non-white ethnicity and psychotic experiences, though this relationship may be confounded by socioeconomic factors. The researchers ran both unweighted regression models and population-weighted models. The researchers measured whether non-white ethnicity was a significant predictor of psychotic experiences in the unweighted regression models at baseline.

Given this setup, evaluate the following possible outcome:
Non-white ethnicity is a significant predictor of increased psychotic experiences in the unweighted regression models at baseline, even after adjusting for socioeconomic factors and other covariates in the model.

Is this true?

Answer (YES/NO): NO